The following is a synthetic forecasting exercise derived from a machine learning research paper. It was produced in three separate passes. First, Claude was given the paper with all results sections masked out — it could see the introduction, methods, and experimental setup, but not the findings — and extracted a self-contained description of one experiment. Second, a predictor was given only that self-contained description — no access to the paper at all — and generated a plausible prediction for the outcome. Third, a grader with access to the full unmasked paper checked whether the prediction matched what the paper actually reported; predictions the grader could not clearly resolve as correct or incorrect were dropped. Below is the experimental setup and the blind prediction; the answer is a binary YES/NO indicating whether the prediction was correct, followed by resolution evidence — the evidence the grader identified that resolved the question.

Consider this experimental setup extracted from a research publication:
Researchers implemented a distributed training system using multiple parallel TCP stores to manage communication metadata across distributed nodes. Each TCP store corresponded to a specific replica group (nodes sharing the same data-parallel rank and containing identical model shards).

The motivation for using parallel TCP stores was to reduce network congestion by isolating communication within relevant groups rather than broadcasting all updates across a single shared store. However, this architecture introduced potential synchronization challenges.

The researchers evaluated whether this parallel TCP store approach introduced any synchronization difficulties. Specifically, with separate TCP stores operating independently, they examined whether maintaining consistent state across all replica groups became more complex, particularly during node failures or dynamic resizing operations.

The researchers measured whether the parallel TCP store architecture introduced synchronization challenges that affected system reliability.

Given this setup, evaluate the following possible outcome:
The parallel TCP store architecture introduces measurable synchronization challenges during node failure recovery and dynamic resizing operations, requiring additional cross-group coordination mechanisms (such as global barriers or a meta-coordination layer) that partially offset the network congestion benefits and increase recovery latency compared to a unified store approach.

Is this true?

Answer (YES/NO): NO